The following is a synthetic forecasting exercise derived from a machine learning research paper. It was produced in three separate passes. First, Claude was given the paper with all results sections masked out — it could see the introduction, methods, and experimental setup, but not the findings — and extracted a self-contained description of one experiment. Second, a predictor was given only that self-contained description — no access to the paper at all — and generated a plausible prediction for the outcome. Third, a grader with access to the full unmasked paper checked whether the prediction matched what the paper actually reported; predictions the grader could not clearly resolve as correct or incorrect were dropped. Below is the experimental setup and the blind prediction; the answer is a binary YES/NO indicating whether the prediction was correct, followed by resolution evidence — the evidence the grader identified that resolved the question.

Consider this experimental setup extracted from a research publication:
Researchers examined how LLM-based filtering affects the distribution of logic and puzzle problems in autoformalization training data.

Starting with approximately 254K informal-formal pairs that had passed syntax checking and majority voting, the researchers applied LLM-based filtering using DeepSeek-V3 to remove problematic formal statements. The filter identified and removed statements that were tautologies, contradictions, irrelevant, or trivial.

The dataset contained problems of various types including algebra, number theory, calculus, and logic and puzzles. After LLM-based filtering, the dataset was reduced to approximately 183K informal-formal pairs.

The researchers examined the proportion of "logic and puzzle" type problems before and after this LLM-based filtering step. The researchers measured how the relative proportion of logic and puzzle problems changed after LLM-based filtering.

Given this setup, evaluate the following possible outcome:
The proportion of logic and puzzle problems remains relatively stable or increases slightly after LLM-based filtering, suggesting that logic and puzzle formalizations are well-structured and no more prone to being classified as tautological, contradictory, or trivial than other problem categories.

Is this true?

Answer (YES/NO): NO